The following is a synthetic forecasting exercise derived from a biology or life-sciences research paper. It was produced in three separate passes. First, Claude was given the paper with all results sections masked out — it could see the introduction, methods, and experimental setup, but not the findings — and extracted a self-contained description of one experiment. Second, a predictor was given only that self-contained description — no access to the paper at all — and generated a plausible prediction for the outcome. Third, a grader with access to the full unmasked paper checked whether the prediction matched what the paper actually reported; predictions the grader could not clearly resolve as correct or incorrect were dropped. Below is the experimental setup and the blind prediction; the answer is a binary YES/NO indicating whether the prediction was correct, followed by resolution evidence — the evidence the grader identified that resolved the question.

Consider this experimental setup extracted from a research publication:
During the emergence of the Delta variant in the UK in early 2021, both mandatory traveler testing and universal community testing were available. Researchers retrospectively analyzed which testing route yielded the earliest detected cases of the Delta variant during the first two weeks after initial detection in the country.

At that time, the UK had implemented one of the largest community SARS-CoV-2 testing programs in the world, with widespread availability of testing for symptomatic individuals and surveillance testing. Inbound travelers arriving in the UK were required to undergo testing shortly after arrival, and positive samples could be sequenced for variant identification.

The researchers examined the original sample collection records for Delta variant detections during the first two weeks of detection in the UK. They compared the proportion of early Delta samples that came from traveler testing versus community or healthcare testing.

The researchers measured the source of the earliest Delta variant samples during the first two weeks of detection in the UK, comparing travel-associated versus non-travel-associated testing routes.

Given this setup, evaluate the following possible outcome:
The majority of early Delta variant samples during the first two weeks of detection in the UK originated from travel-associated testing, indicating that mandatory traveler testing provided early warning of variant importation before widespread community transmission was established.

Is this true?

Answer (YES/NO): YES